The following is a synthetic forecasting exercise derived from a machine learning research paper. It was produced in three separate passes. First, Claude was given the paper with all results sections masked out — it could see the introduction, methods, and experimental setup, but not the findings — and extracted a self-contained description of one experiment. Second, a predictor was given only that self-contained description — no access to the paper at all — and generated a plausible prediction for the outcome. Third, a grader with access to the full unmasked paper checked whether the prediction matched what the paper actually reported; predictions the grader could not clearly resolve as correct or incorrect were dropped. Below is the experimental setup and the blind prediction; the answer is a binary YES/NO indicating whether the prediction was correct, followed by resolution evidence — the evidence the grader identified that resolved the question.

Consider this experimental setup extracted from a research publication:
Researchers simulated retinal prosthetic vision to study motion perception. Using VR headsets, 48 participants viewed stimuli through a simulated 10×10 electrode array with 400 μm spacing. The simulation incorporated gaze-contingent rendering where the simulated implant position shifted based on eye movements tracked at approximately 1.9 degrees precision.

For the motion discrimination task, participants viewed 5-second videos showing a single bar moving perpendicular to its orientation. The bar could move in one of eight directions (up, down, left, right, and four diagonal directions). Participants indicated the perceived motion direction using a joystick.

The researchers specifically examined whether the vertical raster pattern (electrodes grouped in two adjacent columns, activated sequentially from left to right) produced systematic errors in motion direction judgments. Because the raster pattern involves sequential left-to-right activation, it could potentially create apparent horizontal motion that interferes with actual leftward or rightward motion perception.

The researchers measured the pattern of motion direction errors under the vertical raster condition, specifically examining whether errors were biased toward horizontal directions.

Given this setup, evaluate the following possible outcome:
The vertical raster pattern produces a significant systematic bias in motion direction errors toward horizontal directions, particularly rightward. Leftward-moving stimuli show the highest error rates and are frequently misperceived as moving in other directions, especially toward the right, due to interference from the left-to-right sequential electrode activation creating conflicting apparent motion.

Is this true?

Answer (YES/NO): NO